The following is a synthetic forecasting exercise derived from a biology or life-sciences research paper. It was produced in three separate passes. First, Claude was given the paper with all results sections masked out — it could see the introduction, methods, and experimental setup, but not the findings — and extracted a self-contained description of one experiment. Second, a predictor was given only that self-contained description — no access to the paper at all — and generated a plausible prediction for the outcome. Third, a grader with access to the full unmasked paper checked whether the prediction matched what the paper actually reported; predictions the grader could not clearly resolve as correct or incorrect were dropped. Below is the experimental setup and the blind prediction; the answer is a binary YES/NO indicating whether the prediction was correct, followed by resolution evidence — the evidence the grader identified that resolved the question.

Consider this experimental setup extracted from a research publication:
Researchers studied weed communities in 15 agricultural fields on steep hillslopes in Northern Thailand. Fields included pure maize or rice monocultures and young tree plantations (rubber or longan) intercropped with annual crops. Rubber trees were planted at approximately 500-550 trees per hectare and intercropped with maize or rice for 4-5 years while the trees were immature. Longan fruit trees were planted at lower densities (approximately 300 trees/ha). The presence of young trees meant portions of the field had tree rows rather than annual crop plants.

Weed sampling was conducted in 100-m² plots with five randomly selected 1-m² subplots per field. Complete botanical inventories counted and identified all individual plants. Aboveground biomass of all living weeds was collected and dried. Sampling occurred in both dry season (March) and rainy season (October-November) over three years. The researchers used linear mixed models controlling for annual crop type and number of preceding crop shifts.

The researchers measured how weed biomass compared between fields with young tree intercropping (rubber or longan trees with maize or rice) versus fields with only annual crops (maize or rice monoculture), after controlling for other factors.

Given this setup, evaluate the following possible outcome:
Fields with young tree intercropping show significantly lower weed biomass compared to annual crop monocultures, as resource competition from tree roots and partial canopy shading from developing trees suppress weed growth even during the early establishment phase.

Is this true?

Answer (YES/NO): NO